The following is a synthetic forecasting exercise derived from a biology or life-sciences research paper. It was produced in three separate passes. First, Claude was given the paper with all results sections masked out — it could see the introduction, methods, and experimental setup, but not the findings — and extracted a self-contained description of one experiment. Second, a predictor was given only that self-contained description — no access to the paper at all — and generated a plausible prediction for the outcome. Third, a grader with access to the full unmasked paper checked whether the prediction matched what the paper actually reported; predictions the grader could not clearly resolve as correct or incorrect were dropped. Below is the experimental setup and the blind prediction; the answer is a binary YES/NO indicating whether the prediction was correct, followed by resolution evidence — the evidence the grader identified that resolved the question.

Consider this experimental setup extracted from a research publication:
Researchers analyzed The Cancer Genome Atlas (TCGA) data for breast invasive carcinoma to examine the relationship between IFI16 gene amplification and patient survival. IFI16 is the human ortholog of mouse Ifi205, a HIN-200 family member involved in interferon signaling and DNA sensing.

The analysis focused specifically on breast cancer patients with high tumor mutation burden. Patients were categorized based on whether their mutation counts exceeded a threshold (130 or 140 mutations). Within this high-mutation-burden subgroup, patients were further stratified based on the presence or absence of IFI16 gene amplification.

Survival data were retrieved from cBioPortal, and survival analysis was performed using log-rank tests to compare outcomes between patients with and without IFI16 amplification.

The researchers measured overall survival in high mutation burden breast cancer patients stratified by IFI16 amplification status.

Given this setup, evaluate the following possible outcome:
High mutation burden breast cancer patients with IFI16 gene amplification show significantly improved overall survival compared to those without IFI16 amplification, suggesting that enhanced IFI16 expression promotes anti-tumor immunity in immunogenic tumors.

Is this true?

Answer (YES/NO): NO